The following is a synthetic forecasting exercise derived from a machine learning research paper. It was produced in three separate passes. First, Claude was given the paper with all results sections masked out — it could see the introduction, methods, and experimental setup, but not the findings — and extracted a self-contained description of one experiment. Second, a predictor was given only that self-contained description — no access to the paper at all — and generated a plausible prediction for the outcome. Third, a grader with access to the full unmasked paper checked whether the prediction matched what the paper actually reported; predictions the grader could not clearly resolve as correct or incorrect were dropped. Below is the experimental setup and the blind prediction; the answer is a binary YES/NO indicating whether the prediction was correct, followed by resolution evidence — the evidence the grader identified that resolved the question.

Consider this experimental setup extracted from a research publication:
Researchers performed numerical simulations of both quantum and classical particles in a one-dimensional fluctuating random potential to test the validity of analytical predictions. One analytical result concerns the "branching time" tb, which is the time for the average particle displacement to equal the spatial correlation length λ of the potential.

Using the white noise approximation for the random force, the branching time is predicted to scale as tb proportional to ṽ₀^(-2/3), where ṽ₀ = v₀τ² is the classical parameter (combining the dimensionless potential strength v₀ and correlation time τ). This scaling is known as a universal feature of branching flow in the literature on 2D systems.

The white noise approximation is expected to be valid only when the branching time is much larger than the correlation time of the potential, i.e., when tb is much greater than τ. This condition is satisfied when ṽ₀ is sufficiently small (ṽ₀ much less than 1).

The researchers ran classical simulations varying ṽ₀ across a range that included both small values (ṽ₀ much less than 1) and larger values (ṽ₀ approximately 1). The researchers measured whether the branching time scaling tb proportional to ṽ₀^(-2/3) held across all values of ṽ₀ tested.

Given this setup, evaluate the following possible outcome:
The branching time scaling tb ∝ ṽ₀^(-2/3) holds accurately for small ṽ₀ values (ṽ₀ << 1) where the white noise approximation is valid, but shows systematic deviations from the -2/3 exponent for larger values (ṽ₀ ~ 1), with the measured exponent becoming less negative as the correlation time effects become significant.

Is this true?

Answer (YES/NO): YES